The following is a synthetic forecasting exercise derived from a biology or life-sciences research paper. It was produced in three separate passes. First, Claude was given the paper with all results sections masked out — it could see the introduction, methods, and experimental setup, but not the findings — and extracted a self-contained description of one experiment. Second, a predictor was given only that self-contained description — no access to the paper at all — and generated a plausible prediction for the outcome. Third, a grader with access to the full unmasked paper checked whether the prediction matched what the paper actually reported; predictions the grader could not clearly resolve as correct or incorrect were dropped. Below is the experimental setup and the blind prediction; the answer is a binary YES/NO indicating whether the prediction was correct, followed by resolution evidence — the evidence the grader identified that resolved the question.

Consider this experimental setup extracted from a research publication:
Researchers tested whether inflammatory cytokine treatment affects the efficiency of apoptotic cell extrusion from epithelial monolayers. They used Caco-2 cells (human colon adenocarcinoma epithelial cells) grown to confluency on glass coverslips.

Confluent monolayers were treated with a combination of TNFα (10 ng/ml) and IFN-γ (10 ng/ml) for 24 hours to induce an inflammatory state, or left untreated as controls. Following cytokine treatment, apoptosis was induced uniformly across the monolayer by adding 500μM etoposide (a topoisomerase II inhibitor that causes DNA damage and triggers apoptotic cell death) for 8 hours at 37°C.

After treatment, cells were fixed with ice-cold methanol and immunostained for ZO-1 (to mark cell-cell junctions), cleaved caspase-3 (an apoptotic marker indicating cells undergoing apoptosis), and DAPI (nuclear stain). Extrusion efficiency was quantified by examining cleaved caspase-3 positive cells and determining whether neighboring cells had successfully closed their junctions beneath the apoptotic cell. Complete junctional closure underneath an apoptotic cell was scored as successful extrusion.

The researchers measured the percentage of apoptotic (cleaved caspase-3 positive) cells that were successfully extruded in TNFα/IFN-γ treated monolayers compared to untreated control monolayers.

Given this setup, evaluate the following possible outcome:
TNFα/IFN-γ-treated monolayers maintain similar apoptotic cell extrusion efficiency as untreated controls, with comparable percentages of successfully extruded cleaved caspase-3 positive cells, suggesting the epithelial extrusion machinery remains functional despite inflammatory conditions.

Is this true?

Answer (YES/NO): NO